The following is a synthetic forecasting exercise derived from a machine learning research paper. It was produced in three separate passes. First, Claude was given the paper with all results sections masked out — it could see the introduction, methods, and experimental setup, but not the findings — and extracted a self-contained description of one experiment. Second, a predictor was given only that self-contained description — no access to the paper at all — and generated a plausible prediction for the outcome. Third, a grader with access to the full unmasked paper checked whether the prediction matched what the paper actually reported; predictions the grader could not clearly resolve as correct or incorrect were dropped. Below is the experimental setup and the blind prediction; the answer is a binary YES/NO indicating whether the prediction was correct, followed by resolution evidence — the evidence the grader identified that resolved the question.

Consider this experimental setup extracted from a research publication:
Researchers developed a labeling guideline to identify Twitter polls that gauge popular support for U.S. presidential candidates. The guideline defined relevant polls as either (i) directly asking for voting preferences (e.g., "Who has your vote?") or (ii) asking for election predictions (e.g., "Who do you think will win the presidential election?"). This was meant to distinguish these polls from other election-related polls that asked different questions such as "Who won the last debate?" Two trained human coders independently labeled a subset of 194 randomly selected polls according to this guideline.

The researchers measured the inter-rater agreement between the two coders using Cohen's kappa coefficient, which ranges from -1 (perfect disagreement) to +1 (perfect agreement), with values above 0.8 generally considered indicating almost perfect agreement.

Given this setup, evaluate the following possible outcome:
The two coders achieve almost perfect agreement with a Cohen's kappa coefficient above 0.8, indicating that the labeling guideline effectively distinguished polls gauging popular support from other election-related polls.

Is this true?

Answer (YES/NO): YES